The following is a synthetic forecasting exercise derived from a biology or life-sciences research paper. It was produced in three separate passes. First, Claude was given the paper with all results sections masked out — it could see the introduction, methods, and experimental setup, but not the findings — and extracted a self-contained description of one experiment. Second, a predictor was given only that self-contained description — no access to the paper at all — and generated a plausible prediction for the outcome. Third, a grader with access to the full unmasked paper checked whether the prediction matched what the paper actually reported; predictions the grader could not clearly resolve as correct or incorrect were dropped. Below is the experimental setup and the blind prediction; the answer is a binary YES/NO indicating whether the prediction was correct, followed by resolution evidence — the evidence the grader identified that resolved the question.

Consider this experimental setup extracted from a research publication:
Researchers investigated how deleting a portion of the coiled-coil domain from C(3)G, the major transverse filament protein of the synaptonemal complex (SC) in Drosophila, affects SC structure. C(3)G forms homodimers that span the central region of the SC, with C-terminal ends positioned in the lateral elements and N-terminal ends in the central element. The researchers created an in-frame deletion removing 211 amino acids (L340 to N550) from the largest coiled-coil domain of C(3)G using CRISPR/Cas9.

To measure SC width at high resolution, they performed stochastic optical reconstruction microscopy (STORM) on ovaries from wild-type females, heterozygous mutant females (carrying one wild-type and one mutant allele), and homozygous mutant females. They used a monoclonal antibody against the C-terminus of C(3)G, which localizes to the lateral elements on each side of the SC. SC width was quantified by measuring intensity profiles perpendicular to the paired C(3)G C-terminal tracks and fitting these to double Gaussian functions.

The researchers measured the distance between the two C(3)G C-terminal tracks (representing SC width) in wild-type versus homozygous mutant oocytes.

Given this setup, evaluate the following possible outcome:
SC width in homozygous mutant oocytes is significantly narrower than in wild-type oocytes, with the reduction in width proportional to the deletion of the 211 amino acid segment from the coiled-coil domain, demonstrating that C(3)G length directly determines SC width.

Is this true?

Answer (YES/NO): YES